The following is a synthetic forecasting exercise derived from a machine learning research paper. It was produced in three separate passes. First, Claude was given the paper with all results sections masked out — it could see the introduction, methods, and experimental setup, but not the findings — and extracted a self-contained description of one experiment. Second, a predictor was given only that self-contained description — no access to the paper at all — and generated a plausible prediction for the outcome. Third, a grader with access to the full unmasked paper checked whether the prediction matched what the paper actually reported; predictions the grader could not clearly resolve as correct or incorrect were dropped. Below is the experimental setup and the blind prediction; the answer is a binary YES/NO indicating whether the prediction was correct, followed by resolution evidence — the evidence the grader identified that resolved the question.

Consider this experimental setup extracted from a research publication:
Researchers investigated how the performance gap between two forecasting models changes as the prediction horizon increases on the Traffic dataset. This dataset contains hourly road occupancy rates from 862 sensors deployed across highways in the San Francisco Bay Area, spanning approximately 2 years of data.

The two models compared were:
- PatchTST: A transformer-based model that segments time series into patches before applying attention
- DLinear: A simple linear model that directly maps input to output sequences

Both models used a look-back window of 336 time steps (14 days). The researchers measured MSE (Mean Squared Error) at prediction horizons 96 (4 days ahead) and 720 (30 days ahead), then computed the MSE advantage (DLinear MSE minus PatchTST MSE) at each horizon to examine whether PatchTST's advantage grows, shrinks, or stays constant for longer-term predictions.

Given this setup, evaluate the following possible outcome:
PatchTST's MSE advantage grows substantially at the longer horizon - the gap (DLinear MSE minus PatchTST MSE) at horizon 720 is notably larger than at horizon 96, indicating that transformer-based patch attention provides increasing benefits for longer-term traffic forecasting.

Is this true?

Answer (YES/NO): NO